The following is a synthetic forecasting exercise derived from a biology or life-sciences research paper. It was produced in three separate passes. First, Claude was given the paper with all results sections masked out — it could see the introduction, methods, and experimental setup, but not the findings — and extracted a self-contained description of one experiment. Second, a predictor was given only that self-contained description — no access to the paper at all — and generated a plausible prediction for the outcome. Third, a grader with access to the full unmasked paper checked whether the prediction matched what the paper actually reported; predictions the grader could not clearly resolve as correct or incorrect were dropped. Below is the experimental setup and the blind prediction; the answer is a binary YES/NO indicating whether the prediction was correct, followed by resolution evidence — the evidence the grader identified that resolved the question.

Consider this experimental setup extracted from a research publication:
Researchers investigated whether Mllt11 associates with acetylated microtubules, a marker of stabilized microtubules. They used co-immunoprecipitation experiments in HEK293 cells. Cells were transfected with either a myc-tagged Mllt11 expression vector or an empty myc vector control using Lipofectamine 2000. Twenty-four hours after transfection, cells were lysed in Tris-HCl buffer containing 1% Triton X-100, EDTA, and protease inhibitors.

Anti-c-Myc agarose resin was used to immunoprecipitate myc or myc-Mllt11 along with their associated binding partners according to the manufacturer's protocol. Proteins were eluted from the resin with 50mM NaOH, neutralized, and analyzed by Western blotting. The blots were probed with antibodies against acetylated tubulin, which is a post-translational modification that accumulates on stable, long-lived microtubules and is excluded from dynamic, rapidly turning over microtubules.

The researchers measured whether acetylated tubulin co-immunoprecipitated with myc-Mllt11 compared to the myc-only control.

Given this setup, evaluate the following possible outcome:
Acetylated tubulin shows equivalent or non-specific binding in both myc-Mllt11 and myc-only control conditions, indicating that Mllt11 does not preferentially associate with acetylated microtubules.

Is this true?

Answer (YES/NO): NO